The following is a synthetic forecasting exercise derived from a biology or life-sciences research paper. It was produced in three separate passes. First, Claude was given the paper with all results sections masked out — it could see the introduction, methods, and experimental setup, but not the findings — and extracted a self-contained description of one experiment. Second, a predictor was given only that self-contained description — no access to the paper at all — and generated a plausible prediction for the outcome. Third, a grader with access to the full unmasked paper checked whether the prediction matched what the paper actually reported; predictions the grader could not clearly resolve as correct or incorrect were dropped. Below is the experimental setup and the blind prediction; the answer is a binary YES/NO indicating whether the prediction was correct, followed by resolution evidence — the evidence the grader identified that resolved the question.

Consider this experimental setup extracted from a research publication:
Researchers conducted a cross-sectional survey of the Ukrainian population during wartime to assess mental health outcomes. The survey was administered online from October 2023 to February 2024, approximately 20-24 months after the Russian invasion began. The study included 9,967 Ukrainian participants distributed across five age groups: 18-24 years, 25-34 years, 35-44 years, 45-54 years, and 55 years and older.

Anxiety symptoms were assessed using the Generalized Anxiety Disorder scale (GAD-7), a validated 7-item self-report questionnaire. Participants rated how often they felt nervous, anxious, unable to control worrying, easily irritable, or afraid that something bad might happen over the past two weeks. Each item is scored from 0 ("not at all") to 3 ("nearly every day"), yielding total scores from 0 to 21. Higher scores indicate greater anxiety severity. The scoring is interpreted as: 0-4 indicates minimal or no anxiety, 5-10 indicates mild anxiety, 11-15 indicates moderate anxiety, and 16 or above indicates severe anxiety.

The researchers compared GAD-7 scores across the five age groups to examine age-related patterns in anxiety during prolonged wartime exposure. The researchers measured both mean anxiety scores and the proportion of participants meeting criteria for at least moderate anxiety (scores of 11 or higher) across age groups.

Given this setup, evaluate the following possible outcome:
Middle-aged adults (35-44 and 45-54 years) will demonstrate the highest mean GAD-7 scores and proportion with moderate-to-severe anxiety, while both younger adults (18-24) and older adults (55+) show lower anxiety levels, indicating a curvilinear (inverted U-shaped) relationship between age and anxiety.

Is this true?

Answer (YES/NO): NO